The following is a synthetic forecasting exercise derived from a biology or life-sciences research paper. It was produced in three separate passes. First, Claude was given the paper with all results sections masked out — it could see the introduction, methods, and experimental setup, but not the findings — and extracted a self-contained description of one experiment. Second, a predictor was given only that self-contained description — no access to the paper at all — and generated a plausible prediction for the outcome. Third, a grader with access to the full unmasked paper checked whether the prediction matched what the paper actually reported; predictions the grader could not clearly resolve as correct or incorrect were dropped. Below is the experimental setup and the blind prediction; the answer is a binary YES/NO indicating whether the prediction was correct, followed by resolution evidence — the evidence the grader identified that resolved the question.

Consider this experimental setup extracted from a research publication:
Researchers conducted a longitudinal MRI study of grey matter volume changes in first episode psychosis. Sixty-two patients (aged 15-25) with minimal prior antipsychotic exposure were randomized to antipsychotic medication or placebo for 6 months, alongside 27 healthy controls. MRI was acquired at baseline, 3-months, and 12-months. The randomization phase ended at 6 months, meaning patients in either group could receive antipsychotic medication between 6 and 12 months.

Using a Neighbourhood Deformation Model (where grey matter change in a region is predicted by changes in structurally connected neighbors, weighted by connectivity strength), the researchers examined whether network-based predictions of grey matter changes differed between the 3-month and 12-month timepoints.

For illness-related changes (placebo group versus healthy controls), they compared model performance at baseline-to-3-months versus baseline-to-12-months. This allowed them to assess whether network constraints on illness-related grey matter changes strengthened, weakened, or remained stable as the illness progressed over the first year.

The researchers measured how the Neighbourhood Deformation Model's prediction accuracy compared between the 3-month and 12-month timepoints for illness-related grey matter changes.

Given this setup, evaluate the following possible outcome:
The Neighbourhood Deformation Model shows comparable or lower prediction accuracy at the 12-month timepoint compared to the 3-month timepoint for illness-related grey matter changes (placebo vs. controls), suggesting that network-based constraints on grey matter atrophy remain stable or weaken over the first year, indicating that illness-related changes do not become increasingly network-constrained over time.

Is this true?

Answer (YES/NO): NO